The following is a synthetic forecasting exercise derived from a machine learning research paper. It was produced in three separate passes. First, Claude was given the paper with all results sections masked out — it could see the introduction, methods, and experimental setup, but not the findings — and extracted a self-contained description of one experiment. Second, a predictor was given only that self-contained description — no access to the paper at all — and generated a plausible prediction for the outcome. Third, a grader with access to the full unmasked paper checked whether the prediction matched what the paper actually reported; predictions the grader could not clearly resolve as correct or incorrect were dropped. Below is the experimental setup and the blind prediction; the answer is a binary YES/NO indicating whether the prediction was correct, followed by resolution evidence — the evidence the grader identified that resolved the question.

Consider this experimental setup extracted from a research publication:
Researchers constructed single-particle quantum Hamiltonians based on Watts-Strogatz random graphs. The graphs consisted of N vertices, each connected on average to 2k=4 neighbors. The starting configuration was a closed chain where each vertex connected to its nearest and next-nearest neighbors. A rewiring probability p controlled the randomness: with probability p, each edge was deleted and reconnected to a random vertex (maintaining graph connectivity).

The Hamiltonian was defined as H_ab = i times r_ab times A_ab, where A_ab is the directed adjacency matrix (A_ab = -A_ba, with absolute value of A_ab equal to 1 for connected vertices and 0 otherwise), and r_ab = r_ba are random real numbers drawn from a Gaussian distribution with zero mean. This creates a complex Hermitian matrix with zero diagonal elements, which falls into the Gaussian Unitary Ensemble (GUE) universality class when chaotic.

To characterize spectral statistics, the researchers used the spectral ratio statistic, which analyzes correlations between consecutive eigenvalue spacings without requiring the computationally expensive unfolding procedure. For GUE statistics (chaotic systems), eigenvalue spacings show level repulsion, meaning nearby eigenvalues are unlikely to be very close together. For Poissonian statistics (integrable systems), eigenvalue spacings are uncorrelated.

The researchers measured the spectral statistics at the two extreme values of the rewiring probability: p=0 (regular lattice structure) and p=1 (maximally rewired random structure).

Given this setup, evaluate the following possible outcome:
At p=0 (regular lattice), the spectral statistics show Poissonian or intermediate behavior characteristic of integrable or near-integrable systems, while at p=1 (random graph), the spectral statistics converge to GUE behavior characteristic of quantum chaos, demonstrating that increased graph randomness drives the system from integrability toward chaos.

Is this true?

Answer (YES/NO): YES